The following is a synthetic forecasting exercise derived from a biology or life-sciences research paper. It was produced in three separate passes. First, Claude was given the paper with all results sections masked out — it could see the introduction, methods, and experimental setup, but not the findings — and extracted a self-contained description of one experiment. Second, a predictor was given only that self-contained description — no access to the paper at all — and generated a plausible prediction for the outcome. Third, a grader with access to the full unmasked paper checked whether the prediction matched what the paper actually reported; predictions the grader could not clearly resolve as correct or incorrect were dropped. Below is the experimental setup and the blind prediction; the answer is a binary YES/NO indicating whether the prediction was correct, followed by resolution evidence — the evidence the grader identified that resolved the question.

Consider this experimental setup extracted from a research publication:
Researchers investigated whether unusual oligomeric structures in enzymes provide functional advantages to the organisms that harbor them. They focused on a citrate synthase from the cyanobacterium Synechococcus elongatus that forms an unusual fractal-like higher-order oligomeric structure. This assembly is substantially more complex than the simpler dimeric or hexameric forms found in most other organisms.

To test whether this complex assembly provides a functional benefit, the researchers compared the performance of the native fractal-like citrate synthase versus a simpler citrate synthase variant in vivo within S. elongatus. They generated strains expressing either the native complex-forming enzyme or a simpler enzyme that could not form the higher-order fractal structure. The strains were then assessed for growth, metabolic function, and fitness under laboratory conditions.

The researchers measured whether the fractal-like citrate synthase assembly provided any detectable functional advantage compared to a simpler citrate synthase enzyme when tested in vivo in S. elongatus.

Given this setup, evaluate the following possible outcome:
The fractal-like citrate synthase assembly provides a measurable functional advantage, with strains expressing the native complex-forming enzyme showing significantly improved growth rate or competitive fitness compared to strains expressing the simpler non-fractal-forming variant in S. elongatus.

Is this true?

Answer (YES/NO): NO